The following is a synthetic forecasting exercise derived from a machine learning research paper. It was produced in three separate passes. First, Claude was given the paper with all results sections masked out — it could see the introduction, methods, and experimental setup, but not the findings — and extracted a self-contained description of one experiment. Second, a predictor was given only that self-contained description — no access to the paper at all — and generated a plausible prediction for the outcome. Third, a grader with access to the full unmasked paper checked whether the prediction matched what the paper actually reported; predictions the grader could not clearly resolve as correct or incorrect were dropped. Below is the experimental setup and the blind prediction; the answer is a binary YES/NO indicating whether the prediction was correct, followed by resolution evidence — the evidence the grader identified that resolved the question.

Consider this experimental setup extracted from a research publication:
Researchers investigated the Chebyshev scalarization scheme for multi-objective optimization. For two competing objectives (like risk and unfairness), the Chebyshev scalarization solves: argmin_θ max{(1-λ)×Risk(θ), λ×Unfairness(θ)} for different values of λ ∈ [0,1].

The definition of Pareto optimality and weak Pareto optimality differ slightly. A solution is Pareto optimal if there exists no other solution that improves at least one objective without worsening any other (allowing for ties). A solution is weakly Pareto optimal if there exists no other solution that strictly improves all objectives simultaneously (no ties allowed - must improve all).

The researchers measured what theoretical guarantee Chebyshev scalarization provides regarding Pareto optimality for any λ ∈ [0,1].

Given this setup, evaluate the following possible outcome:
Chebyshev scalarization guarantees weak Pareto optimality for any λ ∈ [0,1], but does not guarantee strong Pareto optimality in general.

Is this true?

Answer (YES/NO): YES